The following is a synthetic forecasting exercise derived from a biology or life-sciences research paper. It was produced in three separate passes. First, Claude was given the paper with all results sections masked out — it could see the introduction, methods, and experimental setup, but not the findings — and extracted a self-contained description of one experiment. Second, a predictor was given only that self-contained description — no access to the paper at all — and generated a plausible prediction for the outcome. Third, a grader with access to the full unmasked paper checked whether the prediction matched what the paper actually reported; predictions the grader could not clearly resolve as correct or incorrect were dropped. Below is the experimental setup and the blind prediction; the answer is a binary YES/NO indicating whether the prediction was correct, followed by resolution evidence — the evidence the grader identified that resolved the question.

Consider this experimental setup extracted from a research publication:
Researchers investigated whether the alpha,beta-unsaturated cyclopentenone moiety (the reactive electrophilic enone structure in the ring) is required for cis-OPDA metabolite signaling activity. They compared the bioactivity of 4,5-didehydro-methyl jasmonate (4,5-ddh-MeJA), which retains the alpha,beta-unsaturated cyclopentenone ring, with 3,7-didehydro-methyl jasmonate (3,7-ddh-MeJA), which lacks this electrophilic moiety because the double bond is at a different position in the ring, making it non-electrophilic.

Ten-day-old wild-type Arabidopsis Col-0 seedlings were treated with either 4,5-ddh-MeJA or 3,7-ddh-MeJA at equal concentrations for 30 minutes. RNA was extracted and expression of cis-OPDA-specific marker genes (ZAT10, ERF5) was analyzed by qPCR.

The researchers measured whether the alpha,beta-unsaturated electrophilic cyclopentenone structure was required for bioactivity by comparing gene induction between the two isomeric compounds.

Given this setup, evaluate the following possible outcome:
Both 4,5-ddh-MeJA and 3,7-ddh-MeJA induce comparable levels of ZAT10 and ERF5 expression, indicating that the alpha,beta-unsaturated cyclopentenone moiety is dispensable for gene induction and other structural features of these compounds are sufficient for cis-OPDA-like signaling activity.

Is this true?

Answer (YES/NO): NO